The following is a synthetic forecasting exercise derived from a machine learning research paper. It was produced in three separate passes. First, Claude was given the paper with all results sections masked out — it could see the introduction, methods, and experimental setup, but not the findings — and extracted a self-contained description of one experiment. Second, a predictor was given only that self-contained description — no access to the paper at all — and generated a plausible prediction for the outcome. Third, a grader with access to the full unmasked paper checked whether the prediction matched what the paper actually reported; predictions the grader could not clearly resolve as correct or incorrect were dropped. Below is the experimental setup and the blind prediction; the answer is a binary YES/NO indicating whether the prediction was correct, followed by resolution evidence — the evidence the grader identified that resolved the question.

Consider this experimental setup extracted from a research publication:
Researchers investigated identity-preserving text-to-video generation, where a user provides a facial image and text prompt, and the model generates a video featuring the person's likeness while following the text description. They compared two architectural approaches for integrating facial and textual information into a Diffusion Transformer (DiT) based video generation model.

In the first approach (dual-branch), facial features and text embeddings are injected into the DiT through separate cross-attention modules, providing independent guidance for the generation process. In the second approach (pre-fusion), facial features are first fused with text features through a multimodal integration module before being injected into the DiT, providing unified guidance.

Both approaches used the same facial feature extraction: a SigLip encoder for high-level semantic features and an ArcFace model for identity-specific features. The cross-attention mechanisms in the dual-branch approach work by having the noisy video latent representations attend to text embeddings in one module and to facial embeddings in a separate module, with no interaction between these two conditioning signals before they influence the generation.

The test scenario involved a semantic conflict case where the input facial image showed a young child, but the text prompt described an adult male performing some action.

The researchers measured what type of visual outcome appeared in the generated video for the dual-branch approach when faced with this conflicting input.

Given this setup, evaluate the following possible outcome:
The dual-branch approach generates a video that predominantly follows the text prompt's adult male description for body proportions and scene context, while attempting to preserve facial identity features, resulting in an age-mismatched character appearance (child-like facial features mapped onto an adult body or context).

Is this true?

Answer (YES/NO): YES